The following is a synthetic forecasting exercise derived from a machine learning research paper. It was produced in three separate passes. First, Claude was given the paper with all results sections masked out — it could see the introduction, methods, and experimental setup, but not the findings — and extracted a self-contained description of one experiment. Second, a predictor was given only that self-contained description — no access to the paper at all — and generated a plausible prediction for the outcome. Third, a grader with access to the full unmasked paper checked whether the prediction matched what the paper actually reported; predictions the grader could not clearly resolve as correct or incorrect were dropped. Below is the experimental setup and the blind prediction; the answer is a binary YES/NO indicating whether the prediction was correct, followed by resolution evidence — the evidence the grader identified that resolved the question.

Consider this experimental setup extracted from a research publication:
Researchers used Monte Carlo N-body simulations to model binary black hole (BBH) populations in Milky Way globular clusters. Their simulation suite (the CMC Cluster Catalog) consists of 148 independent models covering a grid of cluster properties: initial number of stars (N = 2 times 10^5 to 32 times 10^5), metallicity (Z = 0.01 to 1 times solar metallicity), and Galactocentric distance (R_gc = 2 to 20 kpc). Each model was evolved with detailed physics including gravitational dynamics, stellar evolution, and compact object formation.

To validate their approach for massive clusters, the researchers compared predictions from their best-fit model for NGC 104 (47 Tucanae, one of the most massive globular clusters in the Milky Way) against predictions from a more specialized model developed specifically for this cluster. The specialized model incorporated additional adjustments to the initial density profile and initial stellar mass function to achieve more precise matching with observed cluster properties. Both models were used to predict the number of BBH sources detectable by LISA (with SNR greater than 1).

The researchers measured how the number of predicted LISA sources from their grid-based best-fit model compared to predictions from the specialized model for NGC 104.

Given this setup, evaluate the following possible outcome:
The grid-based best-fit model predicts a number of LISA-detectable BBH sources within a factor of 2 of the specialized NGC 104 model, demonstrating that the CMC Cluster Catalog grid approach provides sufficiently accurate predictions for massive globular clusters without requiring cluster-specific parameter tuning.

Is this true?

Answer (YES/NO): NO